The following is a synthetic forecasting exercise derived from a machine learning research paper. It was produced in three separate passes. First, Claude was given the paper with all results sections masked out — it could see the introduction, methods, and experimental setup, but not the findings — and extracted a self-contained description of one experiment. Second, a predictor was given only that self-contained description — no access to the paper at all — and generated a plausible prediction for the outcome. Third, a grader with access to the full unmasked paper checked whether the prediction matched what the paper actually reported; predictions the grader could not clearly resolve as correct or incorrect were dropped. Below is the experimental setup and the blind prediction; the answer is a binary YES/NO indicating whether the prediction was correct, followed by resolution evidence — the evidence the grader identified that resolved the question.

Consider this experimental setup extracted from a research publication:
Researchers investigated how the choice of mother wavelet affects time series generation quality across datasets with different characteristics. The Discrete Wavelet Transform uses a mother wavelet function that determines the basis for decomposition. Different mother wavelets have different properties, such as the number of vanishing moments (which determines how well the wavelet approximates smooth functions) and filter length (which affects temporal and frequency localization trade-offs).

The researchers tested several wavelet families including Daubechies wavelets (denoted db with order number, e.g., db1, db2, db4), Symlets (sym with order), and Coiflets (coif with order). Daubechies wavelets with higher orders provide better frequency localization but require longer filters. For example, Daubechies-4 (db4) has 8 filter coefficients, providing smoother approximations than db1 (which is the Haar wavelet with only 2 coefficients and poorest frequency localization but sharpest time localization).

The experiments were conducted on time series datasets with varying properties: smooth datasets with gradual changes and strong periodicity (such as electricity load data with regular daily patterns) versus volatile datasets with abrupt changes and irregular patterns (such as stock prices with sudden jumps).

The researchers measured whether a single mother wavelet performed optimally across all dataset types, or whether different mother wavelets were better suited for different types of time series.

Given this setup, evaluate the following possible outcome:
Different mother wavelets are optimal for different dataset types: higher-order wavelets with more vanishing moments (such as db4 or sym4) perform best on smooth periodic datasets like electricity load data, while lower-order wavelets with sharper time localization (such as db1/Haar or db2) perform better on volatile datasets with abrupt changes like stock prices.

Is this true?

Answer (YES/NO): NO